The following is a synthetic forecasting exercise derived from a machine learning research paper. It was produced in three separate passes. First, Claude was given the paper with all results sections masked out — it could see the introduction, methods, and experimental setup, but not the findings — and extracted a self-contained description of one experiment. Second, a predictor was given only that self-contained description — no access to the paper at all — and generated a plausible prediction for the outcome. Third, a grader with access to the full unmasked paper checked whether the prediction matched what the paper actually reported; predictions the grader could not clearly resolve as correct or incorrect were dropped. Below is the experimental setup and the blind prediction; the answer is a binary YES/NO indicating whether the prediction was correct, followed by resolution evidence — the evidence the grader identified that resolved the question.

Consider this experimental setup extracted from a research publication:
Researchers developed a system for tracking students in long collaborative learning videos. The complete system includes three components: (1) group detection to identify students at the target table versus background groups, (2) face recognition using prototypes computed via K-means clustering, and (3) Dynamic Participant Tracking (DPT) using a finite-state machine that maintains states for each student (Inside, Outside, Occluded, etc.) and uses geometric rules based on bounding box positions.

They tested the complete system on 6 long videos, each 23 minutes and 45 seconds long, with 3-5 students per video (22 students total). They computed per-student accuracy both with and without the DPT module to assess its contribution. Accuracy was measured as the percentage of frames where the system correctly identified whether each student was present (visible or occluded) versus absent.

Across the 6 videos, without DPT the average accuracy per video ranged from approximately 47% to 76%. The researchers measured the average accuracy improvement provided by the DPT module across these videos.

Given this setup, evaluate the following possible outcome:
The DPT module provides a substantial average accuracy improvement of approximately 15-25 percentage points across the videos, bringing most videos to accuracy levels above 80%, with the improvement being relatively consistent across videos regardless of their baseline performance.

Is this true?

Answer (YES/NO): NO